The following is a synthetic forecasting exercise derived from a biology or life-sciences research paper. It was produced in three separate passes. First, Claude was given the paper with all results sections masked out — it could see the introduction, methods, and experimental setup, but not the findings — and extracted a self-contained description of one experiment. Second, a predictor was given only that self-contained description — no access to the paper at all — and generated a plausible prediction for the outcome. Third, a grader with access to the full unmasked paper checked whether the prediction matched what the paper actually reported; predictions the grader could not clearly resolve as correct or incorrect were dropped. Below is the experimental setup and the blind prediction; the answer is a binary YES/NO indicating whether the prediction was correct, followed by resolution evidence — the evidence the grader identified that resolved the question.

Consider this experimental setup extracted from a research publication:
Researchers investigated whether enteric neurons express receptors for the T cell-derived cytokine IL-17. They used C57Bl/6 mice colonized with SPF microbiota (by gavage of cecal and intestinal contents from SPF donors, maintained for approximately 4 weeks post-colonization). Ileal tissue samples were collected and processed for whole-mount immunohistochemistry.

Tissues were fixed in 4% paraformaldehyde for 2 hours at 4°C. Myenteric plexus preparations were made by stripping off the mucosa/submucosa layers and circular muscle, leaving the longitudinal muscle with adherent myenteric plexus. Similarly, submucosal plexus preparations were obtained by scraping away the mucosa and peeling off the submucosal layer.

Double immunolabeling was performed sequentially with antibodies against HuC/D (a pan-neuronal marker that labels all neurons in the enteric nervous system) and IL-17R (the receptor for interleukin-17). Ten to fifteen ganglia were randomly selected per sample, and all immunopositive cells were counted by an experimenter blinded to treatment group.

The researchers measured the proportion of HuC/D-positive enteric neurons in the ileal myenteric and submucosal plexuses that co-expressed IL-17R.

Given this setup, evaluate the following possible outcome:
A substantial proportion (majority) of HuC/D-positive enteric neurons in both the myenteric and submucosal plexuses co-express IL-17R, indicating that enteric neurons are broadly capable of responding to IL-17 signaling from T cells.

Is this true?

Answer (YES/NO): YES